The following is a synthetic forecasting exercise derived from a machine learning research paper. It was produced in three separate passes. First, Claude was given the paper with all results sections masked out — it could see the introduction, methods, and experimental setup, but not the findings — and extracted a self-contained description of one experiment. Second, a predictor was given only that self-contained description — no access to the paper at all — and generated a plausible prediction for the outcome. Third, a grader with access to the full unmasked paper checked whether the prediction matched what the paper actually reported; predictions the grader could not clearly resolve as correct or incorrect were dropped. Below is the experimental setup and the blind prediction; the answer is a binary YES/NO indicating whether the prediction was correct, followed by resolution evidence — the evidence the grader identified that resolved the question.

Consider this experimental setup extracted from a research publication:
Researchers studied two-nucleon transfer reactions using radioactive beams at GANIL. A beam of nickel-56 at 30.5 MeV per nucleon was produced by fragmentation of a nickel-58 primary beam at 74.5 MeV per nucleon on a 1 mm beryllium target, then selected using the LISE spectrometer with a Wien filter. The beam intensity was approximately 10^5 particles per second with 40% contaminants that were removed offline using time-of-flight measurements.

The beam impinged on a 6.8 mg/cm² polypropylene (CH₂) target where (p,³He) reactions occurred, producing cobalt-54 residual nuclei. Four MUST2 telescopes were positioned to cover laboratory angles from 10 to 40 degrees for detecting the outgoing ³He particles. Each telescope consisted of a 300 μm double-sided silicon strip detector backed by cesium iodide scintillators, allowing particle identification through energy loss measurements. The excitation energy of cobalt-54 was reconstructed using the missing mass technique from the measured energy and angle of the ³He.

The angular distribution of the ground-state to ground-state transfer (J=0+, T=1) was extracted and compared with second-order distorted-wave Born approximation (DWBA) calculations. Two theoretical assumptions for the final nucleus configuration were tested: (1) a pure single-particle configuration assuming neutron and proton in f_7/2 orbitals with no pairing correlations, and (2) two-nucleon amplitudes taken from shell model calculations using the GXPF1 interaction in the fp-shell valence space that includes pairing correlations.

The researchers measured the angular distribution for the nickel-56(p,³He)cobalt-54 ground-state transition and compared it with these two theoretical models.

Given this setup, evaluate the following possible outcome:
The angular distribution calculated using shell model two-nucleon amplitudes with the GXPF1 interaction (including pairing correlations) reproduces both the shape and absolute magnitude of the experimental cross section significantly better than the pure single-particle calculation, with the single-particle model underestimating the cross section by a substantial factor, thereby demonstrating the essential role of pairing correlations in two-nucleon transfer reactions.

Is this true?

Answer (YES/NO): NO